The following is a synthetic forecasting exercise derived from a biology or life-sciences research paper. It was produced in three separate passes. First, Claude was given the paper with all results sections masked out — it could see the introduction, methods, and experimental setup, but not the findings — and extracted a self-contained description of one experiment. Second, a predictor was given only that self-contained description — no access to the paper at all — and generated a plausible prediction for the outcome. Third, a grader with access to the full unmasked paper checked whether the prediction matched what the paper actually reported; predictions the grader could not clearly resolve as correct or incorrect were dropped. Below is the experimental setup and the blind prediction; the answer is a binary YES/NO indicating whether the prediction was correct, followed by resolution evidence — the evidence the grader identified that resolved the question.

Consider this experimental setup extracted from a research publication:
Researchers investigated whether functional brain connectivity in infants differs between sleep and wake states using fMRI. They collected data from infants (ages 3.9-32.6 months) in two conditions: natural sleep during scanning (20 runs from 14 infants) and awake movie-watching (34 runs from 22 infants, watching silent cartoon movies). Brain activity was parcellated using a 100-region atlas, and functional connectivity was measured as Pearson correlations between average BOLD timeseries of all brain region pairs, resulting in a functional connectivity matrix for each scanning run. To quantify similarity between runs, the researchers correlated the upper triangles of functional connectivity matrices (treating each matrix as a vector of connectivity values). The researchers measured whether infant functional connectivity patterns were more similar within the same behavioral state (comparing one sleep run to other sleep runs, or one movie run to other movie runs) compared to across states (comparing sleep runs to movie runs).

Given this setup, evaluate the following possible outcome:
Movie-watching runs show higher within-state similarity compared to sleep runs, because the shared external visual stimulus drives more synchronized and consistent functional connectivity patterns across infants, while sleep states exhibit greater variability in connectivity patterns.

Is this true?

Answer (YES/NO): NO